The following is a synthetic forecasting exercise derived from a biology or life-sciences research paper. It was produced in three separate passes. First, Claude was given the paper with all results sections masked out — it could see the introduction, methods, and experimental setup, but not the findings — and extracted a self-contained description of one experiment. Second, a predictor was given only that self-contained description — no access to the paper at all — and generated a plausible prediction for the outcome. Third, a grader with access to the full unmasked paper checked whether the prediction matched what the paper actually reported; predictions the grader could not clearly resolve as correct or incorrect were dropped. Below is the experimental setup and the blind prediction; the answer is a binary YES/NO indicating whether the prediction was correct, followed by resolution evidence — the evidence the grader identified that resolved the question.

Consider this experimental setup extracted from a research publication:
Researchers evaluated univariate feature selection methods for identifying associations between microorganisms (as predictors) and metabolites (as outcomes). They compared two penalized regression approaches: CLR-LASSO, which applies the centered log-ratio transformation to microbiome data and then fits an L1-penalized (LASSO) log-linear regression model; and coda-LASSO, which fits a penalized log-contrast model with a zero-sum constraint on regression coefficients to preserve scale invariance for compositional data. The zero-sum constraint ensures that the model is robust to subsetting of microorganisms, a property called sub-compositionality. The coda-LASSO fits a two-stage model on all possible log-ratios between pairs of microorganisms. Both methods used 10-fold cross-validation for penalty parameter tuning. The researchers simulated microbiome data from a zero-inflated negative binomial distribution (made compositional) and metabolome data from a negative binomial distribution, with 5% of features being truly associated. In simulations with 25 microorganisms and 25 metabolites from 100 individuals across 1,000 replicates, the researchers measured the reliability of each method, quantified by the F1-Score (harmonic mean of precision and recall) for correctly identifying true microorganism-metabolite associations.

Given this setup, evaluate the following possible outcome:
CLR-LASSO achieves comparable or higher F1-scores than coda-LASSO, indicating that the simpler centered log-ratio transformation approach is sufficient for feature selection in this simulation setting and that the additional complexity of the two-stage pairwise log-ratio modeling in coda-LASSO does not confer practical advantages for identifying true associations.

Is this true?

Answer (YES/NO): YES